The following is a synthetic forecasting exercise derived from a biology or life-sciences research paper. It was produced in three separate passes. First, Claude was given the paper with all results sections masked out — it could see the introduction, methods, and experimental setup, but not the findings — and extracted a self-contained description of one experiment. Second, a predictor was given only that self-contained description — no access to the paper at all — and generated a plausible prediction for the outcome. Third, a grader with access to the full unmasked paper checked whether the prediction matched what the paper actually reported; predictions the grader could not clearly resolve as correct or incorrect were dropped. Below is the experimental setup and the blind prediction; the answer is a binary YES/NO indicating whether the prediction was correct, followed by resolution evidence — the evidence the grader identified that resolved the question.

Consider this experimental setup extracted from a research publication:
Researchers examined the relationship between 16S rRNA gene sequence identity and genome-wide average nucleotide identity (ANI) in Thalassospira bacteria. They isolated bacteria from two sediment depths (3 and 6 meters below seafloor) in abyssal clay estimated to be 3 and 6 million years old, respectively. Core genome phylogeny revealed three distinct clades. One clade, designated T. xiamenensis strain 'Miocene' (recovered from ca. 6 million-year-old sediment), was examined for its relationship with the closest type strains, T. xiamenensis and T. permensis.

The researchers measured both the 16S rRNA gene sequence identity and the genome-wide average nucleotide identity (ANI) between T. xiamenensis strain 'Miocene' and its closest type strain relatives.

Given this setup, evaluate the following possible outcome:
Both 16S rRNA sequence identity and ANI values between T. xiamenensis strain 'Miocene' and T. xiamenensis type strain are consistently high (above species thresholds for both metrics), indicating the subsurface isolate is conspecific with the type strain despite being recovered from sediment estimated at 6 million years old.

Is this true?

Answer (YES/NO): NO